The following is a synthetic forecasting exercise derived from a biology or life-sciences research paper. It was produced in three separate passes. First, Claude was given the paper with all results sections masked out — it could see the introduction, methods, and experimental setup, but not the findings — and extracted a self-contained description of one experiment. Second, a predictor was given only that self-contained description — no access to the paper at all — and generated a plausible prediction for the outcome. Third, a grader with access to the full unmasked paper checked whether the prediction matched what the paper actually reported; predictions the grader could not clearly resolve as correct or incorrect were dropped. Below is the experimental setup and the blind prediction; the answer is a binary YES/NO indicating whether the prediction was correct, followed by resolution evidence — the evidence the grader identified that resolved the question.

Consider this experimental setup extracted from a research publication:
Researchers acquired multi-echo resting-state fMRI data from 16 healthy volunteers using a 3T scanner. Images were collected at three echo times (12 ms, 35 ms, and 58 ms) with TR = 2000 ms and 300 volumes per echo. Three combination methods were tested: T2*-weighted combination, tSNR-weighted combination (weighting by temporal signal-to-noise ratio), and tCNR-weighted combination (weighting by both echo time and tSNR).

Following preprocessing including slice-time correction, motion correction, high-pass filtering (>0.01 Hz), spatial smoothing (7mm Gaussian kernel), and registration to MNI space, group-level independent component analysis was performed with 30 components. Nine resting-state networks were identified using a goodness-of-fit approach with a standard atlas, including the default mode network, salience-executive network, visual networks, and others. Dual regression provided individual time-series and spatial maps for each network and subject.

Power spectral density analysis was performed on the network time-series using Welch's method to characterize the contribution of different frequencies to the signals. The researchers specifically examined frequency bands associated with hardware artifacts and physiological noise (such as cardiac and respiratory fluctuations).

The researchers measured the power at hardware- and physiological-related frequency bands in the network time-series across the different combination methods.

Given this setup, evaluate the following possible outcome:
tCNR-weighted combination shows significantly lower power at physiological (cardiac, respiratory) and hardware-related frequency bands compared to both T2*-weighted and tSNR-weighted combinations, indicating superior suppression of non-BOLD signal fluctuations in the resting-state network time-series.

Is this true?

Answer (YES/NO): NO